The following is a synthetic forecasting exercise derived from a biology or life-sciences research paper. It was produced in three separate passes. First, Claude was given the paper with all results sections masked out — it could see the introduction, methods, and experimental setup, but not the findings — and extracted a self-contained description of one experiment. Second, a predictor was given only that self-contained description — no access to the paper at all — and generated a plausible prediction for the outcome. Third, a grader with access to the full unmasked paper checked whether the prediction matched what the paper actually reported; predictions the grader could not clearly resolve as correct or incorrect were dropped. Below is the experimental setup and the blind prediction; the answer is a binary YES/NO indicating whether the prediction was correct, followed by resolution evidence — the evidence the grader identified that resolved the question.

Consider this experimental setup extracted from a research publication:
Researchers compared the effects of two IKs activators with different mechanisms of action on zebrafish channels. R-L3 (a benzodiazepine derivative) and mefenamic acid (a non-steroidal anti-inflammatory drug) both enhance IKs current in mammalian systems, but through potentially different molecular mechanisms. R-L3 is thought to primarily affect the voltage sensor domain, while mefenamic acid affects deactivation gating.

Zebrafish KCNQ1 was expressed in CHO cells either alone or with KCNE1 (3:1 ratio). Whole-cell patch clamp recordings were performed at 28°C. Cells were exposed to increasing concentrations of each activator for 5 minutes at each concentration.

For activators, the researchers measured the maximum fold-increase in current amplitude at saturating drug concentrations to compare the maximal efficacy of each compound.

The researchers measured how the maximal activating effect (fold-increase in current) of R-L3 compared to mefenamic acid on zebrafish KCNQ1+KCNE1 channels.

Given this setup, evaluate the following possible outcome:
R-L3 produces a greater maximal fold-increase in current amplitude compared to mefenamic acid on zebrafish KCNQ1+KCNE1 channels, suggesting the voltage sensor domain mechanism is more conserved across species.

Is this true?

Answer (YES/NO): NO